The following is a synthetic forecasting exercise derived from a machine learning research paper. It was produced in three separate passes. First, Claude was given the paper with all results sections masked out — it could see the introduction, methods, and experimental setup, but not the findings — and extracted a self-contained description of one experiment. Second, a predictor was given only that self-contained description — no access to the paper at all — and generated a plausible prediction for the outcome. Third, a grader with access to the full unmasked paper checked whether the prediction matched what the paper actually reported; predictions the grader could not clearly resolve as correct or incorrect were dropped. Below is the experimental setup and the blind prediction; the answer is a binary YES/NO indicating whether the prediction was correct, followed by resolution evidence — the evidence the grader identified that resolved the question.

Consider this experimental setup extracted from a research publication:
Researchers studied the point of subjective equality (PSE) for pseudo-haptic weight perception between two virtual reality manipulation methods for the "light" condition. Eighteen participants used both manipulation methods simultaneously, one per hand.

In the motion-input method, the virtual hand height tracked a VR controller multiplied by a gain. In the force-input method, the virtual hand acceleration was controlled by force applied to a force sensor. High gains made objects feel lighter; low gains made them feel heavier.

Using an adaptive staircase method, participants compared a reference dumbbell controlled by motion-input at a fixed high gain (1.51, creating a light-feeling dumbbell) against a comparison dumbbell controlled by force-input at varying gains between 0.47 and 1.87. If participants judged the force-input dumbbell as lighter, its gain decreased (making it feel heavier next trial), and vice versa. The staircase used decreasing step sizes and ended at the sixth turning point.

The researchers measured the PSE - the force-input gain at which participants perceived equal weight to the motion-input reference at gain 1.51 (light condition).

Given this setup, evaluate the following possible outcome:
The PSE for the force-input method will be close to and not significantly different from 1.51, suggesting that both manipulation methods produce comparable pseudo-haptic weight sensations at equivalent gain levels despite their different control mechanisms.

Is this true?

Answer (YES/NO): NO